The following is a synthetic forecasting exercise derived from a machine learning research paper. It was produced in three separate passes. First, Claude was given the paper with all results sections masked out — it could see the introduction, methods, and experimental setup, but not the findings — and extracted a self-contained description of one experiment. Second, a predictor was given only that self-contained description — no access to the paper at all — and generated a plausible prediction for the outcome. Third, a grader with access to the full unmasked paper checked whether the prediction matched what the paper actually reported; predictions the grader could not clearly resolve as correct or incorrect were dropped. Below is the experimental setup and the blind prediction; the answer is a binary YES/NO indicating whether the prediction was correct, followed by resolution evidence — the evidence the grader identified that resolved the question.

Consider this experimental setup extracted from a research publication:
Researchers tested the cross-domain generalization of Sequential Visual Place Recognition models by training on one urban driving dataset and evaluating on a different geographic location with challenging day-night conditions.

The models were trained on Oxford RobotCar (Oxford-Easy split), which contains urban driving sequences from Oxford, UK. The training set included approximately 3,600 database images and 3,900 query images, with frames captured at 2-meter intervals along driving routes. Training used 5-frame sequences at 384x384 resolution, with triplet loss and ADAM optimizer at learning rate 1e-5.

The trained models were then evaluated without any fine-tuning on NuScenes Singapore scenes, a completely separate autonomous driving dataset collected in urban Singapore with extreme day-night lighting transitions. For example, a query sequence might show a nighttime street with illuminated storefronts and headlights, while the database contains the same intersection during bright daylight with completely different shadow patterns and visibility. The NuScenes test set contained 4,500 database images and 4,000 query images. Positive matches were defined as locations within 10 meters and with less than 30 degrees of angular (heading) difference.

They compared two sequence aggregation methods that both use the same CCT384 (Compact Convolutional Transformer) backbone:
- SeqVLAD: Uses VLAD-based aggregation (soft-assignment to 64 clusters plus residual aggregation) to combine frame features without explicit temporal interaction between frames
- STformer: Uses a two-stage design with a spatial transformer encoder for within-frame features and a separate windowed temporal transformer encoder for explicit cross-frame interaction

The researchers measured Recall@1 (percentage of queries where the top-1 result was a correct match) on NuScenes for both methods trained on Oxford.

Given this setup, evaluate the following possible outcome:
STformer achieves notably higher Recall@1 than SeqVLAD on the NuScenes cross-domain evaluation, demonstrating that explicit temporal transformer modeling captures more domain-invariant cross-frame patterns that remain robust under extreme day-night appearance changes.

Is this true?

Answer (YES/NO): YES